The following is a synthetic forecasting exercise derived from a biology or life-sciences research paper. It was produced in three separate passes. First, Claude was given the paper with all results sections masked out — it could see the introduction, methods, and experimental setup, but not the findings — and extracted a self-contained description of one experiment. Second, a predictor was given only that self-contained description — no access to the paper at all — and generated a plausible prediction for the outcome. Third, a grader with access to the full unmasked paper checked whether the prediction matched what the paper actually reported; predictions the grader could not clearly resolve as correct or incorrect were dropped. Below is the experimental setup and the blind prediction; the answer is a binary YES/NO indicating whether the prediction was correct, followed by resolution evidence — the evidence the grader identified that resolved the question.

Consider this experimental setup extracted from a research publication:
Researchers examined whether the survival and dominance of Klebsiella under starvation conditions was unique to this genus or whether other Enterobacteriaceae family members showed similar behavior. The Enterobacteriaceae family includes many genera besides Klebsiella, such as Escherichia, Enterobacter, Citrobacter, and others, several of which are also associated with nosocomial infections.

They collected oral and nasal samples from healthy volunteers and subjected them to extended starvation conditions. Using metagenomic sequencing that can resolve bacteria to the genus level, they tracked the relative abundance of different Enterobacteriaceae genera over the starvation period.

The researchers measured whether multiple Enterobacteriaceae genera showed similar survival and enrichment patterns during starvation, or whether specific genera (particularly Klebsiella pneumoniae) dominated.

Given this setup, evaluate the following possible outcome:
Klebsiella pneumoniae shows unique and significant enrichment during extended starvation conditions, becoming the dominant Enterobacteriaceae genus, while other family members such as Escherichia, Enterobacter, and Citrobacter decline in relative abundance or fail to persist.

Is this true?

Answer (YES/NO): NO